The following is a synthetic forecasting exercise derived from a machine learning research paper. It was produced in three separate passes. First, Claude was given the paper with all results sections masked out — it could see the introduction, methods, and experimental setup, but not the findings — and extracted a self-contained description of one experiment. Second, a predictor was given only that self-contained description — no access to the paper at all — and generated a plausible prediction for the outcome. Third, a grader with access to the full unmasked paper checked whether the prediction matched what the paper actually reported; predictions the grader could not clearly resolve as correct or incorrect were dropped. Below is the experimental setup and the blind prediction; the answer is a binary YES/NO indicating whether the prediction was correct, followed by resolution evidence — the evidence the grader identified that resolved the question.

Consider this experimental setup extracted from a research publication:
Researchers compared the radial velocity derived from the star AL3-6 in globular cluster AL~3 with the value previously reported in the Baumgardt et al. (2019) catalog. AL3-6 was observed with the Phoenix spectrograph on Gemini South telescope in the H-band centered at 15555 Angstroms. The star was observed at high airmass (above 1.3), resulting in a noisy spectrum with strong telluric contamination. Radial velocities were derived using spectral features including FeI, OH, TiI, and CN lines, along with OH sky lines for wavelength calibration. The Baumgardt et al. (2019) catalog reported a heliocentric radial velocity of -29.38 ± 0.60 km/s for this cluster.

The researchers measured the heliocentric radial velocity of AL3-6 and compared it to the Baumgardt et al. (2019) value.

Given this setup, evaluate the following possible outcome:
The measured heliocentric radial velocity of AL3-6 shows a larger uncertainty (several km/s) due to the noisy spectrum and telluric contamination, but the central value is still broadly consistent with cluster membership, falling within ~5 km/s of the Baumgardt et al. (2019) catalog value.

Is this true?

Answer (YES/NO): YES